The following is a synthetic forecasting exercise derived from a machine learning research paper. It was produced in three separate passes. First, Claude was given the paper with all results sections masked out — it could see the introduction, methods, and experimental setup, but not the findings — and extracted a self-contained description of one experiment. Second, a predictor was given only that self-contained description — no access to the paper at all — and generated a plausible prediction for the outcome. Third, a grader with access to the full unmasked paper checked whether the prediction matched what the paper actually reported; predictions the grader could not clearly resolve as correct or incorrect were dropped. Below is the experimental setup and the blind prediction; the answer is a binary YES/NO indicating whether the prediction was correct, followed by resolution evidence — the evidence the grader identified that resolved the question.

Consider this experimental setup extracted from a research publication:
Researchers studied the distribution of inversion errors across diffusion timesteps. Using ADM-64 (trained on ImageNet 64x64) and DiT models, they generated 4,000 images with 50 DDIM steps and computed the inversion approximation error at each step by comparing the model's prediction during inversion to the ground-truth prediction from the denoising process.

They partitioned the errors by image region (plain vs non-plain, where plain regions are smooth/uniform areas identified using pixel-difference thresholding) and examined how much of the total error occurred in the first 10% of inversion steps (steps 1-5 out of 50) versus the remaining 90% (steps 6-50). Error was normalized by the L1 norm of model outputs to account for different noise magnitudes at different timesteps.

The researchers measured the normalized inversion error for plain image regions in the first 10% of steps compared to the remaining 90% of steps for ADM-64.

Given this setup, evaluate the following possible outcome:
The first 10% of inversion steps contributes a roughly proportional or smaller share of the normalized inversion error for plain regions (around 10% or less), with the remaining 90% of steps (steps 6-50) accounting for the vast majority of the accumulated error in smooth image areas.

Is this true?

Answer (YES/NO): NO